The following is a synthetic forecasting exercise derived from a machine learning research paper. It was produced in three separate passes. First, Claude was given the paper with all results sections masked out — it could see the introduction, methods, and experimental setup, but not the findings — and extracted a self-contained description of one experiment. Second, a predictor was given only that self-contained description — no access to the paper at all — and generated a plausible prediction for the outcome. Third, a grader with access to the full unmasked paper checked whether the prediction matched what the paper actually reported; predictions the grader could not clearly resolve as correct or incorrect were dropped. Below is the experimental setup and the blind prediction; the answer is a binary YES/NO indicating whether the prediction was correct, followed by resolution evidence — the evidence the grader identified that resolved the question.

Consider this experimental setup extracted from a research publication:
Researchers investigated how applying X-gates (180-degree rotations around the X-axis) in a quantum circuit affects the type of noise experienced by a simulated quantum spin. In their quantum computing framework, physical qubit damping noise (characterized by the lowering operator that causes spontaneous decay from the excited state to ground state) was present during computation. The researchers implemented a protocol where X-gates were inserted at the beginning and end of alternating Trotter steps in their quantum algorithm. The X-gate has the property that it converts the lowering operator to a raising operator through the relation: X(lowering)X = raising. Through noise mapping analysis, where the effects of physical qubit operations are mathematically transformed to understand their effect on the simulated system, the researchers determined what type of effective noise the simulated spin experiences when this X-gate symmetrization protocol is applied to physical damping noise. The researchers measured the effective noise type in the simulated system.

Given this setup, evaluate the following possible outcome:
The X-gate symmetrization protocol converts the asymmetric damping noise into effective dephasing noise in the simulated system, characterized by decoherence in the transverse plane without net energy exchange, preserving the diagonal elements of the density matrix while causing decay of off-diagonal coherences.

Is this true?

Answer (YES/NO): NO